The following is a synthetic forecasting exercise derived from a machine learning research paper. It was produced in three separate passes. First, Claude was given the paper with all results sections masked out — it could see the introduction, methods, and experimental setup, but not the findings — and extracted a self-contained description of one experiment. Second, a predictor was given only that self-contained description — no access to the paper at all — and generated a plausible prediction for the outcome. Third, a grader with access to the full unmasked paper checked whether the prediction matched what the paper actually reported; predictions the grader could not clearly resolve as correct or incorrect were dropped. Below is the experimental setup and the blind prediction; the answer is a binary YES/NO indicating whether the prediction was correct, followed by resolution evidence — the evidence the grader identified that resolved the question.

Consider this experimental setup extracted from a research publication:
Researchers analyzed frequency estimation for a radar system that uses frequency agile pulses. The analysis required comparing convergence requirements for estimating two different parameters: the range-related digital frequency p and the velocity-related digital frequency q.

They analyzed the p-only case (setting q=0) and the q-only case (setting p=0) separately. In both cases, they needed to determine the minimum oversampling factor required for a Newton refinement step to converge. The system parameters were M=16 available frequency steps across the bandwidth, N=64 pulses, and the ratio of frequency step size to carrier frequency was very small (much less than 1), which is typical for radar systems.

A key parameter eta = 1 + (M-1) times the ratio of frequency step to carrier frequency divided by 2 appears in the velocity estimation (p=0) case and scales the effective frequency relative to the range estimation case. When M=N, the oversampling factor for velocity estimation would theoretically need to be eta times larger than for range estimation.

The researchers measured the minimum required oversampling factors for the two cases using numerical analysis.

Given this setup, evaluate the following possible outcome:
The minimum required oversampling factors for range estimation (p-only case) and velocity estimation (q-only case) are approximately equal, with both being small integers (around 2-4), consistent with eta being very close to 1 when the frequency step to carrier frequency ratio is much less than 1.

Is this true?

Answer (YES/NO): NO